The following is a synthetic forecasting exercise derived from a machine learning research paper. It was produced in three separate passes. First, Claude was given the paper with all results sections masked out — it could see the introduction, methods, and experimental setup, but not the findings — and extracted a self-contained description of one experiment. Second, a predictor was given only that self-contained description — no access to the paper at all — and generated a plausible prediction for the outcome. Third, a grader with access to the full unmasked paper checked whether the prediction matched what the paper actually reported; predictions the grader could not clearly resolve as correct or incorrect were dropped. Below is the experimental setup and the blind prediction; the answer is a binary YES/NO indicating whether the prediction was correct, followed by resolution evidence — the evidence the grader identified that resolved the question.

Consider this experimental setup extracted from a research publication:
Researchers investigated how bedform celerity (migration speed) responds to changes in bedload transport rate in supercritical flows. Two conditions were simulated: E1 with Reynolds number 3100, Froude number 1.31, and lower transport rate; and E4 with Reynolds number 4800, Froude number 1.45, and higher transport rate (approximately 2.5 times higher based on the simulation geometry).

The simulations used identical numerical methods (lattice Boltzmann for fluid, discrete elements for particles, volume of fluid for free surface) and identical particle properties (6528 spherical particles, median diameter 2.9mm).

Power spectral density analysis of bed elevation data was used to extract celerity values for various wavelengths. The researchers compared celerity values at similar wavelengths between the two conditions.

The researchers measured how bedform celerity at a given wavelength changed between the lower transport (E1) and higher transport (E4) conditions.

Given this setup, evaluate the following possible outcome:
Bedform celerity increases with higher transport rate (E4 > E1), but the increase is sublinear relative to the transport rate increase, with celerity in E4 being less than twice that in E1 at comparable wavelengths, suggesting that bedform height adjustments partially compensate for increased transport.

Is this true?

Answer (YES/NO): YES